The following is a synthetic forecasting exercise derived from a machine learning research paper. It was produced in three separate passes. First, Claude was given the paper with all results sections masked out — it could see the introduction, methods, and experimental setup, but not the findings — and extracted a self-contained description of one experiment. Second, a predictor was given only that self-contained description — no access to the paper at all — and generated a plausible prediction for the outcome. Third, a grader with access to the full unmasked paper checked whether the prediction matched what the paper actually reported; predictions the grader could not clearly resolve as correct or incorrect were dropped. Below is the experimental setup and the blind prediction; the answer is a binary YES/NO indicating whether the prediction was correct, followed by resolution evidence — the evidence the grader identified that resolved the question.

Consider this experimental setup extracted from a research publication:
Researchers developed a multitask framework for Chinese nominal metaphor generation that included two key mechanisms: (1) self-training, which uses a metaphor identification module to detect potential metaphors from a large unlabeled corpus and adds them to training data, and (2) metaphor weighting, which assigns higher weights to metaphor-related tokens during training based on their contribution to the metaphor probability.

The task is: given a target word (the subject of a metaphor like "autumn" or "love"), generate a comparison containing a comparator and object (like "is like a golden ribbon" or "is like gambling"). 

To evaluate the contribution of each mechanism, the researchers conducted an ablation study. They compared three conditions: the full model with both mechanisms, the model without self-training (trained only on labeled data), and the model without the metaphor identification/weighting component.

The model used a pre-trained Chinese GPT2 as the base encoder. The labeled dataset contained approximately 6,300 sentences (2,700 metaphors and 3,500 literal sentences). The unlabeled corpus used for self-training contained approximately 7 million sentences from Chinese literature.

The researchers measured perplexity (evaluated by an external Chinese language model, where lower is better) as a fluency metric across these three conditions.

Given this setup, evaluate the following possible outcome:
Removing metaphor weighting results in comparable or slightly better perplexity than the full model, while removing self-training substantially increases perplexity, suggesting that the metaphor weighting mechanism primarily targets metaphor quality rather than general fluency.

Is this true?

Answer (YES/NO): NO